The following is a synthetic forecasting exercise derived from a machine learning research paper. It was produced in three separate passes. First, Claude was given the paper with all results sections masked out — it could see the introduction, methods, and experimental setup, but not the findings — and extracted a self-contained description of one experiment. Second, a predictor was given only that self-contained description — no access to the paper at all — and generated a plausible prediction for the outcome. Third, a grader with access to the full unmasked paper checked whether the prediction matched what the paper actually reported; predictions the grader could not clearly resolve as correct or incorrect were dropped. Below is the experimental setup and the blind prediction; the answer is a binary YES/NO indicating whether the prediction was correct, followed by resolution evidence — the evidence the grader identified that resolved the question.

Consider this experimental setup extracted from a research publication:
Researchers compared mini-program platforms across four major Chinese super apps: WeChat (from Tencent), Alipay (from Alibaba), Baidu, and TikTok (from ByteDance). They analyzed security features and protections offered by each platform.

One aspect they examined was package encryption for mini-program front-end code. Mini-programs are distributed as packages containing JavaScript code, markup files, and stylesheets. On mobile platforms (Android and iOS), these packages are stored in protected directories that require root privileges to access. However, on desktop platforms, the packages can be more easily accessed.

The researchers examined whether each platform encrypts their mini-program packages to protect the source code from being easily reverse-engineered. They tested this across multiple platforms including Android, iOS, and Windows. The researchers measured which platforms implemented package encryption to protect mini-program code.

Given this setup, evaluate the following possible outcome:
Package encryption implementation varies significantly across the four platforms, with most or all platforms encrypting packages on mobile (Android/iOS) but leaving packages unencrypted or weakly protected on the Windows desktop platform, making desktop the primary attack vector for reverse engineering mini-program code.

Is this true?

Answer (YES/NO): NO